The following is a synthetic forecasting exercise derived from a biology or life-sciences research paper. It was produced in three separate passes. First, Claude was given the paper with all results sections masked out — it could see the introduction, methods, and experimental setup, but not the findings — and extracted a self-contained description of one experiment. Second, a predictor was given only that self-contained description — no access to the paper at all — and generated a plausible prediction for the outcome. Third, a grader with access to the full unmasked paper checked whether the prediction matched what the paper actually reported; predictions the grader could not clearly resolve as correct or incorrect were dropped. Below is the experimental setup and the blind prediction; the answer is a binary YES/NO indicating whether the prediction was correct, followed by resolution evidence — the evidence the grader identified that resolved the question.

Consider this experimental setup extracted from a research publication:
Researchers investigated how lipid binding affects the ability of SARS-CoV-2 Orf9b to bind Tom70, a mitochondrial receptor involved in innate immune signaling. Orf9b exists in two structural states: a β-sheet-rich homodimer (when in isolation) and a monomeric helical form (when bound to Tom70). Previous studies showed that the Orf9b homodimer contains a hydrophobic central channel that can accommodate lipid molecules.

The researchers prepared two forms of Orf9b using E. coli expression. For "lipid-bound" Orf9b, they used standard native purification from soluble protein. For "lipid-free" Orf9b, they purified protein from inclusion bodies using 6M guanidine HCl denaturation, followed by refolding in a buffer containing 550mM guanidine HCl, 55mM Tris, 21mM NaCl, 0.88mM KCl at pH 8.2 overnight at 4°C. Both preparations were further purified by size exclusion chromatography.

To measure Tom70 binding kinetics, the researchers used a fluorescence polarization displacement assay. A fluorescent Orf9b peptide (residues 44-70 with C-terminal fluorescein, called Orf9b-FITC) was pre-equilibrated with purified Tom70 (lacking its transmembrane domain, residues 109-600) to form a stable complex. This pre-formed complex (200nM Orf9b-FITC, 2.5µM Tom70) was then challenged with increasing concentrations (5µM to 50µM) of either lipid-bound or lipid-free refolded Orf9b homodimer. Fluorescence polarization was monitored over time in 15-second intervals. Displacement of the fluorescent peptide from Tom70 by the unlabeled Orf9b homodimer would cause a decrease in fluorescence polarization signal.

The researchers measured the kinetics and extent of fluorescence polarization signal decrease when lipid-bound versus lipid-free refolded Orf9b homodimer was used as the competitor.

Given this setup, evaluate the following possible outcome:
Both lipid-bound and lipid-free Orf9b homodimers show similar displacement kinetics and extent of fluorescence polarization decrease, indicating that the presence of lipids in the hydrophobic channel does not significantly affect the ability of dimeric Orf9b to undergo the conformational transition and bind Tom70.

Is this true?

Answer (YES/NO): NO